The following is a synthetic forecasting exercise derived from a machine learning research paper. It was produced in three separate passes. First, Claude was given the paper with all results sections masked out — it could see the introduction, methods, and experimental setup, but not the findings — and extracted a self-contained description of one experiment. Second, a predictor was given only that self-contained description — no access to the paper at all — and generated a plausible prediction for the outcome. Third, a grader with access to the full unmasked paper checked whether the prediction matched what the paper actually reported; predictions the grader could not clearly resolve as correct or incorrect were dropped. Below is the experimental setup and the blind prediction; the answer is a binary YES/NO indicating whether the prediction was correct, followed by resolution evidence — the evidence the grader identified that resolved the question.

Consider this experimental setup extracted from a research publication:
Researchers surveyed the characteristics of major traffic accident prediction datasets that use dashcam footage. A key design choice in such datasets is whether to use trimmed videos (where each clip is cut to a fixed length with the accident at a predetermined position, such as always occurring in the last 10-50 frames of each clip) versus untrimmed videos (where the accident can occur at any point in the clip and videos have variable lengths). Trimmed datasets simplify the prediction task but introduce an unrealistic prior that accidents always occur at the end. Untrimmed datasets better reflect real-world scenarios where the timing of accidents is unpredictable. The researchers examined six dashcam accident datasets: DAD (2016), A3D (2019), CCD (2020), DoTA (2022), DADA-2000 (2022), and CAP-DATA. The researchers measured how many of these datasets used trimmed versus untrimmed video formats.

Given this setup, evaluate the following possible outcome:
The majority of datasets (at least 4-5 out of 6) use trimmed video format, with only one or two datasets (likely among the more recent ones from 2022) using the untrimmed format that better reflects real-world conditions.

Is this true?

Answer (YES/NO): NO